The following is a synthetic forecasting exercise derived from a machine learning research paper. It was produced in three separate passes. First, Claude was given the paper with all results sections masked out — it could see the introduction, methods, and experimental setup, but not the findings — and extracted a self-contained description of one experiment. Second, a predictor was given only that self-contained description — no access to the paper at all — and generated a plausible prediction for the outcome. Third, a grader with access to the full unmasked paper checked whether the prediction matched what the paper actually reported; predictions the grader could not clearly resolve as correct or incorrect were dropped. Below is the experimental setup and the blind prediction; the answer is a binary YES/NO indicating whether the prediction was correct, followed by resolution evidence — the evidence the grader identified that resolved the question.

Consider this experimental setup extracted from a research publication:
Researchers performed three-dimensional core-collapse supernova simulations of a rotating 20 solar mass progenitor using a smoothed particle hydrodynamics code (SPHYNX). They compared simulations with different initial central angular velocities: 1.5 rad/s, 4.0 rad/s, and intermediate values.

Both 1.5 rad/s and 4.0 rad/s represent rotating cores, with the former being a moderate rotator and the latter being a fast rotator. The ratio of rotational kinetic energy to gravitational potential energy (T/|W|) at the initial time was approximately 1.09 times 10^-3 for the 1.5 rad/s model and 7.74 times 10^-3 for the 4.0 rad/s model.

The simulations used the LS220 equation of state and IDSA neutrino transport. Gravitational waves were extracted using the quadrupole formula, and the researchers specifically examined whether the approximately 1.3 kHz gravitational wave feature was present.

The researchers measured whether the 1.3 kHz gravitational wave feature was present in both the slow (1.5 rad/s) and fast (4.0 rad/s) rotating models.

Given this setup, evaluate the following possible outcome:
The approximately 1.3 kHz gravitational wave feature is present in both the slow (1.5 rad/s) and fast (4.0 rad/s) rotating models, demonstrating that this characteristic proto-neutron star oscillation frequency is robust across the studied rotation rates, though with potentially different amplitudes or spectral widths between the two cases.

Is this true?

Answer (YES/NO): NO